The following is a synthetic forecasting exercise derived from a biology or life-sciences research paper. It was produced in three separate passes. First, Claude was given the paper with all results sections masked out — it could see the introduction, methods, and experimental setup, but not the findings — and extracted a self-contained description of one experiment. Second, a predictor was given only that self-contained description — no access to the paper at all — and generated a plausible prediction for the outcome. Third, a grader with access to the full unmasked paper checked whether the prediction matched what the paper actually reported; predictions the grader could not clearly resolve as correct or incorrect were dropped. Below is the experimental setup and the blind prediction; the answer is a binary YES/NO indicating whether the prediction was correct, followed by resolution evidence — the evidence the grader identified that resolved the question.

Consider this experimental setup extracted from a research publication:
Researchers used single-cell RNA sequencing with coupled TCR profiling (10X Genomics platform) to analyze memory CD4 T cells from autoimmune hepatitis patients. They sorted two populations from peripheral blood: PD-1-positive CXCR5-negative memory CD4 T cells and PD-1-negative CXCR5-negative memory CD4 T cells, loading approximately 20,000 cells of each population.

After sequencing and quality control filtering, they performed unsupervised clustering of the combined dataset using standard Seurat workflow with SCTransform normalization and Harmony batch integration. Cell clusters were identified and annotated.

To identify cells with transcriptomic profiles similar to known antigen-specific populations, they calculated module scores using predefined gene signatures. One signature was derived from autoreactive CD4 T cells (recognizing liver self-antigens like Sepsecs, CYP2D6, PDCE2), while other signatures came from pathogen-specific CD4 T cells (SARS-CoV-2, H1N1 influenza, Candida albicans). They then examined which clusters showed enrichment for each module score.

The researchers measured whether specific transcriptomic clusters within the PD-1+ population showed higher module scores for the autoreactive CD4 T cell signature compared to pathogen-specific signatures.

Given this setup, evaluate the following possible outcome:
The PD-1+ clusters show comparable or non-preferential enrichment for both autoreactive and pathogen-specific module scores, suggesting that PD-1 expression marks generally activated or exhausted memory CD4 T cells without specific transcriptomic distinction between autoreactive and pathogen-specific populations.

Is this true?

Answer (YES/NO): NO